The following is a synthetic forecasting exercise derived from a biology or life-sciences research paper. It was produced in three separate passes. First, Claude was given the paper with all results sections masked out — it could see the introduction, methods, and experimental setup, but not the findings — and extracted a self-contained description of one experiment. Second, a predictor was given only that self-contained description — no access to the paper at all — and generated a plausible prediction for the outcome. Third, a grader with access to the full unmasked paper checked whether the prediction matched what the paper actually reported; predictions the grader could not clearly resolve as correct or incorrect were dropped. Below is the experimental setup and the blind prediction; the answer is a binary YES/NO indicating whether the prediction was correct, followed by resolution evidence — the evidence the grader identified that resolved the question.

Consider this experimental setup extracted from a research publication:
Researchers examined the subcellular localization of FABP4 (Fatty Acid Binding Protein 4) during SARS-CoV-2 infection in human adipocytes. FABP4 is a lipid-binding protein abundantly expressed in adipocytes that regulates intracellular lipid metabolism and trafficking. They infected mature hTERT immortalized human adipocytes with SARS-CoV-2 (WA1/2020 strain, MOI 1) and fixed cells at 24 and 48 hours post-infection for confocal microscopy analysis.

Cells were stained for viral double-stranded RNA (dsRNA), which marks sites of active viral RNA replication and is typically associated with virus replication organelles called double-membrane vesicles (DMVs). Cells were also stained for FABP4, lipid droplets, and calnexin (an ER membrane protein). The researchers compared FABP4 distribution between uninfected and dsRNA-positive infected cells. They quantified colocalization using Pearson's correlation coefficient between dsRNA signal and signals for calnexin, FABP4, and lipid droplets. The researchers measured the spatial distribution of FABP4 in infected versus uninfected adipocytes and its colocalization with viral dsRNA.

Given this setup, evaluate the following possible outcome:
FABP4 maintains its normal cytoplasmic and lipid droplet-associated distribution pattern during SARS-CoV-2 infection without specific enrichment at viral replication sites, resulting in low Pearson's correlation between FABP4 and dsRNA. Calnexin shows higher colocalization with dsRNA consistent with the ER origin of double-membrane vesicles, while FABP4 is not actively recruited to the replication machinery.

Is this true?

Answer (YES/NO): NO